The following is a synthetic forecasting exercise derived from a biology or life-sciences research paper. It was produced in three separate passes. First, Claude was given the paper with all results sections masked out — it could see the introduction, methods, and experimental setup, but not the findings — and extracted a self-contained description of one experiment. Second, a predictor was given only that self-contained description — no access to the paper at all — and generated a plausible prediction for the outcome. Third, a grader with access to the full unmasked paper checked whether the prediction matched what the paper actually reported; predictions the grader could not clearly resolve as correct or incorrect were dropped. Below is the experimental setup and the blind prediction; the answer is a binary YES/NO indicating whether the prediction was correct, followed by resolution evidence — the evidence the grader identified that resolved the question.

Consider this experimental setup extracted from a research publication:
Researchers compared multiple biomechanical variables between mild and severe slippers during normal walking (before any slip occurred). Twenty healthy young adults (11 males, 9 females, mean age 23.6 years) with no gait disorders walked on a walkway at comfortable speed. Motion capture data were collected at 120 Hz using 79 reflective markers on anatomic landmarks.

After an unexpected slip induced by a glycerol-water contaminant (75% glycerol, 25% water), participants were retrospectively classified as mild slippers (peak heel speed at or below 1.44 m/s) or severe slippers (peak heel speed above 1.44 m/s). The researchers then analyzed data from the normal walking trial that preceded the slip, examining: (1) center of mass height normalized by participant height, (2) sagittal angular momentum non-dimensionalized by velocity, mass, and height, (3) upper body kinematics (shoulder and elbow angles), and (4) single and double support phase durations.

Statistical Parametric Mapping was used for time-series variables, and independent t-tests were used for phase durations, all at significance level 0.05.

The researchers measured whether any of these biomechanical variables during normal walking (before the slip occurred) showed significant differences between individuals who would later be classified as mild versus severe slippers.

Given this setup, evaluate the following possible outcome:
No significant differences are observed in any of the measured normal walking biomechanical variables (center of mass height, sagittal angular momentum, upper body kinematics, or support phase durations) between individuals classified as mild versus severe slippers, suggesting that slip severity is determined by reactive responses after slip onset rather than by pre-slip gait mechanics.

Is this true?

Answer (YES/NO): YES